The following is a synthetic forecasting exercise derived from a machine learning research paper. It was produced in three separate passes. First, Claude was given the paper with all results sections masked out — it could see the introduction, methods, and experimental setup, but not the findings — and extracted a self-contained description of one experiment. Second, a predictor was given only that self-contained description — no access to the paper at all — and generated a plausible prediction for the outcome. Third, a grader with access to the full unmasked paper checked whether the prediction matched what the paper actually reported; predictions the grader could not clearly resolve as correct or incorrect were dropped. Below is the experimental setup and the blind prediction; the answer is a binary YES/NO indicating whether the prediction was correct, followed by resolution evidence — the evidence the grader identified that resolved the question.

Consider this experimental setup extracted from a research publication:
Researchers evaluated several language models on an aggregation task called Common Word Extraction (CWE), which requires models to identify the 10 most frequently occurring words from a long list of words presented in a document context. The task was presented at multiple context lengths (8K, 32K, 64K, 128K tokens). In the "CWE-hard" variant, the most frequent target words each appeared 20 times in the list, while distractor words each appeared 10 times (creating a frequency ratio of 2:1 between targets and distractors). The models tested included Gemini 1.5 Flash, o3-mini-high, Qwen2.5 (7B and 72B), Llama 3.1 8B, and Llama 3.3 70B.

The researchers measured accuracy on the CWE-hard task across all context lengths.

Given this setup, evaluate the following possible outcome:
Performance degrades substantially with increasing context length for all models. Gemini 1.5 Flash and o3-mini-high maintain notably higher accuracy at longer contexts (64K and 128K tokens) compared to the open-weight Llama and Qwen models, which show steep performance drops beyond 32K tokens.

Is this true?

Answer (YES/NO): NO